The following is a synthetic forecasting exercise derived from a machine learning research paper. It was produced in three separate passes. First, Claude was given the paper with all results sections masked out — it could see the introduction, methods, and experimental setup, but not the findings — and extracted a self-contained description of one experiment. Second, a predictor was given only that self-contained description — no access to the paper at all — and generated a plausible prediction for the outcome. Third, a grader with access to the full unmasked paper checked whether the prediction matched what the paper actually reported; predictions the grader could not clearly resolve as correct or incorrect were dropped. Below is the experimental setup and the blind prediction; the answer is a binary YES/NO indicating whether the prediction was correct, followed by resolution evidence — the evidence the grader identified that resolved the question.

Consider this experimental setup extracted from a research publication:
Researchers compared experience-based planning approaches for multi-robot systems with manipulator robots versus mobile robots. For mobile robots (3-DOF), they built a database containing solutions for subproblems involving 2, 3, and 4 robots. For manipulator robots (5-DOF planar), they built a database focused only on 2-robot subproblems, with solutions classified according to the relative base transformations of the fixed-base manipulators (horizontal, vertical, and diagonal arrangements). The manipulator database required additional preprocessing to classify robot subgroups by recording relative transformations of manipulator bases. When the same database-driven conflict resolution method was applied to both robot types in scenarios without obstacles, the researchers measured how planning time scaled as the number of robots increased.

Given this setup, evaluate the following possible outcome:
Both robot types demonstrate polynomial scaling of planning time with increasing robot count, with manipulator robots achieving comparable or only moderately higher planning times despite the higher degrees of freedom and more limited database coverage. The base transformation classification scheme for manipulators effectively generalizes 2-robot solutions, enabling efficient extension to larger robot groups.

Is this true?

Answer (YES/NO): NO